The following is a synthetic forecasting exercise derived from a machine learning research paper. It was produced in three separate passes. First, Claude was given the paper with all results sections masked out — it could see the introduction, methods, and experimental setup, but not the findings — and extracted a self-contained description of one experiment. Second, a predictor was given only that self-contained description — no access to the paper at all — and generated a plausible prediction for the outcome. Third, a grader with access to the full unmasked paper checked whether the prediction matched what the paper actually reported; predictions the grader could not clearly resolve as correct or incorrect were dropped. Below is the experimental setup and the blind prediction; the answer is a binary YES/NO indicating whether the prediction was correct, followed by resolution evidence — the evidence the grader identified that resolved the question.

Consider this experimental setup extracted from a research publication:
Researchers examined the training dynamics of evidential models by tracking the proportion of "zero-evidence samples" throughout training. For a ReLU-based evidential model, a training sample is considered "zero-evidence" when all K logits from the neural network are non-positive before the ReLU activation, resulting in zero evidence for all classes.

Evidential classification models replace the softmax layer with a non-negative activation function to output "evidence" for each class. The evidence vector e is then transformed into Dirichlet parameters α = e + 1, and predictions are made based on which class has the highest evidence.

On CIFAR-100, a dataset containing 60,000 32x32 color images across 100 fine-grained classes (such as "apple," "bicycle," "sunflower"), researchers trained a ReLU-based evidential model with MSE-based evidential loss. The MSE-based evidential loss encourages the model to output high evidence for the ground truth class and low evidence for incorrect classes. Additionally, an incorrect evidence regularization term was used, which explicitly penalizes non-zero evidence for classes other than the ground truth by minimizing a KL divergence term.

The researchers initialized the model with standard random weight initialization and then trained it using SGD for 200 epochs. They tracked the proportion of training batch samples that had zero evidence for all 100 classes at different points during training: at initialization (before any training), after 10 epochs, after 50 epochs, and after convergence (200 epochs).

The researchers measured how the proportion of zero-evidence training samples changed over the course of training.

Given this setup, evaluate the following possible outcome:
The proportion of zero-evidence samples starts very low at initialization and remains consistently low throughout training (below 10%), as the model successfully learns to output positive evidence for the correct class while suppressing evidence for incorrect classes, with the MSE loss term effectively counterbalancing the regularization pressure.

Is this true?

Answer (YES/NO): NO